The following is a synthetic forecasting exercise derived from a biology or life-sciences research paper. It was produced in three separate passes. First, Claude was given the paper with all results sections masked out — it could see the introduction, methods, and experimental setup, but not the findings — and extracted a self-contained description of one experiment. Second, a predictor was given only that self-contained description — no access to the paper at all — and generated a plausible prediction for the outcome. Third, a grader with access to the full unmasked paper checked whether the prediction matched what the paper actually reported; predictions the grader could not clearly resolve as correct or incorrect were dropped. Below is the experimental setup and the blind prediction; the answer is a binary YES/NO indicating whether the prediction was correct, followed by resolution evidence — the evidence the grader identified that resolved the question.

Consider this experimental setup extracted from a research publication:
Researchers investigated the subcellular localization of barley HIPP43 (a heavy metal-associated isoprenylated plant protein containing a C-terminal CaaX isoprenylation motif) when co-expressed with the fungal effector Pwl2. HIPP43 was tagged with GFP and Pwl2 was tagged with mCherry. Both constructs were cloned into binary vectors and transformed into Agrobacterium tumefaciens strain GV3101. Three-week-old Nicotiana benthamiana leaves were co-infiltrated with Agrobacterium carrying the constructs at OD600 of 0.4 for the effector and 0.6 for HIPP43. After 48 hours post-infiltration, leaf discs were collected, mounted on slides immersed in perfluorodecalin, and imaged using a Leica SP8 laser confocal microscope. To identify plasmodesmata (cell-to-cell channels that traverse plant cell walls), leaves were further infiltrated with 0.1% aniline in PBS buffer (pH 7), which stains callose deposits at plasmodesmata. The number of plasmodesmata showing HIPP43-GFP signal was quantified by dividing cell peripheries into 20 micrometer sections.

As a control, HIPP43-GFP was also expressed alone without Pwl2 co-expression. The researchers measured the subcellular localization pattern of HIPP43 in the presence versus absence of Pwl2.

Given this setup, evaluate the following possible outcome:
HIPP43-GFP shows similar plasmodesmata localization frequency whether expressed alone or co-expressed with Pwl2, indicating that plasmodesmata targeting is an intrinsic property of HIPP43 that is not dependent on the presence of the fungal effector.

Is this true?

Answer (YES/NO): NO